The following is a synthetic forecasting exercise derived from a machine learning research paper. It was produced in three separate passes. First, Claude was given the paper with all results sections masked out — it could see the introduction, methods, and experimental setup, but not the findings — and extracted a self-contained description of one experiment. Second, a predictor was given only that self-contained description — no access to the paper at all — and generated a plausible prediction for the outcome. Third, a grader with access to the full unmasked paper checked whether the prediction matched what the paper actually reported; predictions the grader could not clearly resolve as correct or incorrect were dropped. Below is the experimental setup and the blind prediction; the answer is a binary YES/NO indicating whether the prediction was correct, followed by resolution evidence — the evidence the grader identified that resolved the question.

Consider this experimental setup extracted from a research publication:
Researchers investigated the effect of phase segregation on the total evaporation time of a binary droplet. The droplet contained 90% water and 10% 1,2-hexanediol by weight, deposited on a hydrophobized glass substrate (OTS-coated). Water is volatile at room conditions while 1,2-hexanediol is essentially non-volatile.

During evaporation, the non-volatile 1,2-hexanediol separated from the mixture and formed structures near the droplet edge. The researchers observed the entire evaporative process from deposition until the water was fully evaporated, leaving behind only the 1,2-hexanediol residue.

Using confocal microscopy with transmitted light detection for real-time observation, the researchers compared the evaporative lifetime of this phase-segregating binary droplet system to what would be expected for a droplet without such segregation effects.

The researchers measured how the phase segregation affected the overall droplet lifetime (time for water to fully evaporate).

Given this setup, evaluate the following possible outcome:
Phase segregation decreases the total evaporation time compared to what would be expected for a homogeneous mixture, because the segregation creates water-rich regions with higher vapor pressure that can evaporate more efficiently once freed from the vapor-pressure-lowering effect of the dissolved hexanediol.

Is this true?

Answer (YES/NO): NO